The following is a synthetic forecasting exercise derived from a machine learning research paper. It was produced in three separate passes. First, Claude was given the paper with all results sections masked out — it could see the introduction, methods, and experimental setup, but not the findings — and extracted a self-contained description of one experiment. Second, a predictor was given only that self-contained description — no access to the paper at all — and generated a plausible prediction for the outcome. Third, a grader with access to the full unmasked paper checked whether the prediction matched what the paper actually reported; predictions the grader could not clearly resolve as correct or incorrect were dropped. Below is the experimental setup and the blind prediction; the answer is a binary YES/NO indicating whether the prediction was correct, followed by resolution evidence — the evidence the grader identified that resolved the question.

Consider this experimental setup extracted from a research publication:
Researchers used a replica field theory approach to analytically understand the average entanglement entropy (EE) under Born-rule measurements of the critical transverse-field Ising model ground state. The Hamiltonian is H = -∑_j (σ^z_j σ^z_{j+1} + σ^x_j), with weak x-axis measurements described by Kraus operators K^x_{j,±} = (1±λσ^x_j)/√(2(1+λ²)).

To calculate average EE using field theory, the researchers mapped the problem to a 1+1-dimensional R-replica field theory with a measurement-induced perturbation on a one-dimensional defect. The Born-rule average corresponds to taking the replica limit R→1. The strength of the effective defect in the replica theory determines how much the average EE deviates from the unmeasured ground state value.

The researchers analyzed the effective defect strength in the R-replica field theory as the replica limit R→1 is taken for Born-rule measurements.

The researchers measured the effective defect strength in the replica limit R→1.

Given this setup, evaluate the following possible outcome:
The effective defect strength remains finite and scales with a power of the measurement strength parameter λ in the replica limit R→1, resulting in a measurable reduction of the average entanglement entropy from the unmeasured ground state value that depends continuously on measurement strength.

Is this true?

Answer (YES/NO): NO